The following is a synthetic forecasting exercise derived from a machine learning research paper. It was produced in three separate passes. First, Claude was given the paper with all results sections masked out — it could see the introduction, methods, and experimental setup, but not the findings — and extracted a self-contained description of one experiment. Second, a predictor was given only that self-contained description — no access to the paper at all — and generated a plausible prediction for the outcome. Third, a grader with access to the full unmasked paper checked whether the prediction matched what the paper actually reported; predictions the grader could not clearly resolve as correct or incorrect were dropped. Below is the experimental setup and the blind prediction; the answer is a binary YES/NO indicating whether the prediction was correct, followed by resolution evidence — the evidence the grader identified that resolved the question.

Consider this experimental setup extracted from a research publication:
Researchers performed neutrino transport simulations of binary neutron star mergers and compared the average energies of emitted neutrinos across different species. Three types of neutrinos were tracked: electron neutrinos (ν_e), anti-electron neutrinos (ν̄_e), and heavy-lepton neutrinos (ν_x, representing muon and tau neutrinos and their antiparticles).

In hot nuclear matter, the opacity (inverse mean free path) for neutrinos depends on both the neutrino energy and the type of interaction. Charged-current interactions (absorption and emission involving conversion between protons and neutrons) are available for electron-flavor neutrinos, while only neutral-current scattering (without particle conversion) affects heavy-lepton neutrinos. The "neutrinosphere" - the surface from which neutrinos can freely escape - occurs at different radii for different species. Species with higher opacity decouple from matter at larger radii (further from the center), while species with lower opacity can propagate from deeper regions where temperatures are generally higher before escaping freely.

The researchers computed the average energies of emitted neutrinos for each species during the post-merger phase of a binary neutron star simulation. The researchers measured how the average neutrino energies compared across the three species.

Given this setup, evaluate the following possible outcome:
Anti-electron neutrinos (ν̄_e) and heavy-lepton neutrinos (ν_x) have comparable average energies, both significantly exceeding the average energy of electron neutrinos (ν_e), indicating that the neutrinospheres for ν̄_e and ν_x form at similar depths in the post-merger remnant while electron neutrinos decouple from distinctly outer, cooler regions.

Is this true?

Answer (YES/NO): NO